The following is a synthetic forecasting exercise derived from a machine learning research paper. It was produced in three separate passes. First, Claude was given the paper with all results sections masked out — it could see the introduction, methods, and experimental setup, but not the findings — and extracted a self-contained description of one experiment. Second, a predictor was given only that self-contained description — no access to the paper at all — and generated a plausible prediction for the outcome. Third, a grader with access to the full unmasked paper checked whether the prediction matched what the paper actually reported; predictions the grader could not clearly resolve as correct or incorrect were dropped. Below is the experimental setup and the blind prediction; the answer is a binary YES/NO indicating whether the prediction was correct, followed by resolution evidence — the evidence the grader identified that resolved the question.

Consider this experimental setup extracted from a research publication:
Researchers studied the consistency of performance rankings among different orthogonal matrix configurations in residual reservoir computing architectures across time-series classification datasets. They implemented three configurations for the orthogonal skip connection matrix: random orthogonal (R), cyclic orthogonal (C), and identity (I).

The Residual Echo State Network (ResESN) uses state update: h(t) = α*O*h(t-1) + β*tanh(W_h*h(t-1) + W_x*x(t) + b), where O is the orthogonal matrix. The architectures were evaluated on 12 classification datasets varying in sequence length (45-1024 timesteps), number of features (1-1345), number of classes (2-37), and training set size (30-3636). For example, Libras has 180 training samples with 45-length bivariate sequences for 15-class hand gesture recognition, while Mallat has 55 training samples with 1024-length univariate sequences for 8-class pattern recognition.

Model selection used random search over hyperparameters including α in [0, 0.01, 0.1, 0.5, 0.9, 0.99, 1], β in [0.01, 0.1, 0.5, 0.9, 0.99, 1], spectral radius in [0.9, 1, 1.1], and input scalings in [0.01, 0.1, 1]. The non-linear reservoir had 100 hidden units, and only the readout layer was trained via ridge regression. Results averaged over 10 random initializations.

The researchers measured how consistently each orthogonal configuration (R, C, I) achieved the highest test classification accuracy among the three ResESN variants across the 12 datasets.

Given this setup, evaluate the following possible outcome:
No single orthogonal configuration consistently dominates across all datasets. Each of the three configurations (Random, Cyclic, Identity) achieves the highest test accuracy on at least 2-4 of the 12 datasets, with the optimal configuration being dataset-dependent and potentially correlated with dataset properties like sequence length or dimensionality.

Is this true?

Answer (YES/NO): NO